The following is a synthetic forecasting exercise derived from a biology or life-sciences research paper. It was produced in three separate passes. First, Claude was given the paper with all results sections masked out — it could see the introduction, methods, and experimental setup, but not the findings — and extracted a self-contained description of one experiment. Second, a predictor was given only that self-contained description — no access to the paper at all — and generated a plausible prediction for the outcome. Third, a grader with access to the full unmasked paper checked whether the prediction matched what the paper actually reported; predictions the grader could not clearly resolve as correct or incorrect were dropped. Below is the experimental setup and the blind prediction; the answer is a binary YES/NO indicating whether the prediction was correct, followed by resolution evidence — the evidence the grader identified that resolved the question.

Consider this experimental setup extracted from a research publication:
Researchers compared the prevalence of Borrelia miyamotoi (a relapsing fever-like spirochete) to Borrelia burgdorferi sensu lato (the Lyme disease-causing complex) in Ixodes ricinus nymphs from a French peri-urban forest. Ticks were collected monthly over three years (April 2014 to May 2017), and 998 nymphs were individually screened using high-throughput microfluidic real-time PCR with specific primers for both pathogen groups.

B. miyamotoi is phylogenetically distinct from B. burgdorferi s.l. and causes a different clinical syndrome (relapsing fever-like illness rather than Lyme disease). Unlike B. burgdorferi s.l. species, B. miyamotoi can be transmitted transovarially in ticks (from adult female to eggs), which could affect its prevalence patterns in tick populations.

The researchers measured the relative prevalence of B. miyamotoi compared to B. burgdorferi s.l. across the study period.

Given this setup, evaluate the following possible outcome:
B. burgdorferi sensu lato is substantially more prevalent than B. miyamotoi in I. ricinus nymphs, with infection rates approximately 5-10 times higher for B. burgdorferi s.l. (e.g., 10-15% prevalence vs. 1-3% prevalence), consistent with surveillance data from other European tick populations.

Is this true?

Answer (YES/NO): NO